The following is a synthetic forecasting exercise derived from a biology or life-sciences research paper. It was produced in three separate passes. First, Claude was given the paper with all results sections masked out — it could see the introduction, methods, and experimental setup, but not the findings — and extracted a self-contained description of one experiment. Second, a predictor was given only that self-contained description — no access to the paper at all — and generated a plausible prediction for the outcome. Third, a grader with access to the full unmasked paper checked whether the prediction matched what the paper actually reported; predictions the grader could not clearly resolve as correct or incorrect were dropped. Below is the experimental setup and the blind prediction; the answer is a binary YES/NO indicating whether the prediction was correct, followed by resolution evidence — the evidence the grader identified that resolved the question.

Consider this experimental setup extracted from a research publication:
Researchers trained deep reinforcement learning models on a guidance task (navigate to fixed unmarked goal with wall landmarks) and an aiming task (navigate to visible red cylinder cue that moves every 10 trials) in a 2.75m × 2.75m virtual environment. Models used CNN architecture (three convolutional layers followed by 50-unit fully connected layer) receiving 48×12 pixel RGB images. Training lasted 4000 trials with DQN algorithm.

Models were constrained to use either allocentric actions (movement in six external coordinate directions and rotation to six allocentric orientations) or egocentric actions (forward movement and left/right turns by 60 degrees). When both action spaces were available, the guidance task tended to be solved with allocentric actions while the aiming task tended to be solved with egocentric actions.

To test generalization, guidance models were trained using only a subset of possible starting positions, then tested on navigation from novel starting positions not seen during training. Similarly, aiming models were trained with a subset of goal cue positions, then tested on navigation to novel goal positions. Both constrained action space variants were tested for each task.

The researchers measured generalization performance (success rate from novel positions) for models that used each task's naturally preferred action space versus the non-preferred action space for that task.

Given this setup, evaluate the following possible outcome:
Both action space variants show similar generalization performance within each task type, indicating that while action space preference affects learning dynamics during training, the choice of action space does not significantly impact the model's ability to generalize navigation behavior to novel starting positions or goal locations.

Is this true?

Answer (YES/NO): NO